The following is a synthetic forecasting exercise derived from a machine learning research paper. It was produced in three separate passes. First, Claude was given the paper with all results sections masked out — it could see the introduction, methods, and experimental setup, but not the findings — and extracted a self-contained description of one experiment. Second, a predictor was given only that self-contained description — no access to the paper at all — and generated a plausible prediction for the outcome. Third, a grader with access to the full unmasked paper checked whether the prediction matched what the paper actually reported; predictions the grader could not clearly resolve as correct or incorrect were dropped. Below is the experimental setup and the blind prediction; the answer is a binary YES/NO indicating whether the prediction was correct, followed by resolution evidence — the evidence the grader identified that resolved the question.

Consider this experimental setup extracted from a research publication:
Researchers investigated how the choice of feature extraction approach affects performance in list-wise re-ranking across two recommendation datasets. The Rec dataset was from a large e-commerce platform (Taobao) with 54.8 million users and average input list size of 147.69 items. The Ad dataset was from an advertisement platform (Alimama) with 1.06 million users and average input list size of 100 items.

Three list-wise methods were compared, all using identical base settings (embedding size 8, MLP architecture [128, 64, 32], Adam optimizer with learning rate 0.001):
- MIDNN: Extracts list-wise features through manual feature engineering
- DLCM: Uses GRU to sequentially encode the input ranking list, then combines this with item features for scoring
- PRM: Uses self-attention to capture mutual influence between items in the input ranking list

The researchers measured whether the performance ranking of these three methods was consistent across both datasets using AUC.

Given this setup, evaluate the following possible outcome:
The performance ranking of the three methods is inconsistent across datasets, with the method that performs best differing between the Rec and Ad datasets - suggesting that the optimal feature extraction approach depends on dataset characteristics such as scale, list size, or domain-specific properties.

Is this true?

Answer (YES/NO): NO